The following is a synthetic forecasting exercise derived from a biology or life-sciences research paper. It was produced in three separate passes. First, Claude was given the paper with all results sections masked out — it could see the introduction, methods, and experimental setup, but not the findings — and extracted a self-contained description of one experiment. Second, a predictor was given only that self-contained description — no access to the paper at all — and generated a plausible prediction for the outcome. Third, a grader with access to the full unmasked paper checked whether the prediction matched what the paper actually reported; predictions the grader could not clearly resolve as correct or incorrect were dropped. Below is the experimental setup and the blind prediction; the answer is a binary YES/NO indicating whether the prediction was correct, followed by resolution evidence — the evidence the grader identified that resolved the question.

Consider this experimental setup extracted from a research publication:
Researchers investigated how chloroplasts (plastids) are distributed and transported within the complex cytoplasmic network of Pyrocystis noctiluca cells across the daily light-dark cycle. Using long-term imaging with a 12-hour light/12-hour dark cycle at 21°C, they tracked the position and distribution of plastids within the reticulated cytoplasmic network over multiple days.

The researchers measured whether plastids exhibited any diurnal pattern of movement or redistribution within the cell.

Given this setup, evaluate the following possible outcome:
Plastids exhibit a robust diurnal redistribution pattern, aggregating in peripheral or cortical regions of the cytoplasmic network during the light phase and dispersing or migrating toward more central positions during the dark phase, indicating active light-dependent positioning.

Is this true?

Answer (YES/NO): YES